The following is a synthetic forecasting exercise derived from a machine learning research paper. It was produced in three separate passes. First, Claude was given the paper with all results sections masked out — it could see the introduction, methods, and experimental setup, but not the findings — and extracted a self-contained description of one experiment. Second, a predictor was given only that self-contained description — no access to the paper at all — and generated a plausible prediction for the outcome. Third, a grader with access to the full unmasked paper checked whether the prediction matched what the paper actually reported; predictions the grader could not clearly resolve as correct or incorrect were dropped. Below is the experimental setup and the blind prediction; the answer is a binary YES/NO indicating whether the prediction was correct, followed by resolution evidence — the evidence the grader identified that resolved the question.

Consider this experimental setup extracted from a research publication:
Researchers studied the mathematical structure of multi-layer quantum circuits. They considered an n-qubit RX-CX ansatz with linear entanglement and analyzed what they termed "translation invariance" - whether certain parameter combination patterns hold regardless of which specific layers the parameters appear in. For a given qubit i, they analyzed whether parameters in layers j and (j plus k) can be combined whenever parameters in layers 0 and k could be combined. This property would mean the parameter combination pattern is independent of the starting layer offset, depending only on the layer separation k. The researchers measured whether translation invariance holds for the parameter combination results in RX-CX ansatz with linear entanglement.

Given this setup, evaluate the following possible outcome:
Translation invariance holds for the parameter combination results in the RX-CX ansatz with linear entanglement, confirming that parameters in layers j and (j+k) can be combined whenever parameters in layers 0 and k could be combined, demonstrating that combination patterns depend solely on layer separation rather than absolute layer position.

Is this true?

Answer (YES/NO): YES